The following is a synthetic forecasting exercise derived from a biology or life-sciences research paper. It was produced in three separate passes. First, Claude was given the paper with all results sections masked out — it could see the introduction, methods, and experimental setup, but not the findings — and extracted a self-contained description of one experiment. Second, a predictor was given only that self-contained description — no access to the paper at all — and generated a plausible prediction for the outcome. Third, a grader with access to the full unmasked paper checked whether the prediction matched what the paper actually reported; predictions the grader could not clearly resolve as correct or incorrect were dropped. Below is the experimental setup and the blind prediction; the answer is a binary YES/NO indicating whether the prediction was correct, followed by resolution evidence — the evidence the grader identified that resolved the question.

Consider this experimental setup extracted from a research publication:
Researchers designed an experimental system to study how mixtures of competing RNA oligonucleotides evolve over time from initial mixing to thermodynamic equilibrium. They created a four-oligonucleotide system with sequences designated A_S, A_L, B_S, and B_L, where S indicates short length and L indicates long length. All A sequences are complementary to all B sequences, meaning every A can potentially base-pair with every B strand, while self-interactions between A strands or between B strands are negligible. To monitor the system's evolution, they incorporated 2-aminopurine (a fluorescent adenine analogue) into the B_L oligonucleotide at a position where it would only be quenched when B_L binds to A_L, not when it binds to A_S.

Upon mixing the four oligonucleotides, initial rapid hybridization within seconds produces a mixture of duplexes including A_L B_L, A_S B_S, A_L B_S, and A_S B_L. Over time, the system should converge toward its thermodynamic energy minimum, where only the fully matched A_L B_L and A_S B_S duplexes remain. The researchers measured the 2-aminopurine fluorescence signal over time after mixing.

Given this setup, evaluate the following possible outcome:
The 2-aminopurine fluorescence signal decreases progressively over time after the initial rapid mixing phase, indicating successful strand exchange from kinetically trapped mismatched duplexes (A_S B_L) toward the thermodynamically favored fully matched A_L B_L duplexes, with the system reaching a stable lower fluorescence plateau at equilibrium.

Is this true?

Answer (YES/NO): YES